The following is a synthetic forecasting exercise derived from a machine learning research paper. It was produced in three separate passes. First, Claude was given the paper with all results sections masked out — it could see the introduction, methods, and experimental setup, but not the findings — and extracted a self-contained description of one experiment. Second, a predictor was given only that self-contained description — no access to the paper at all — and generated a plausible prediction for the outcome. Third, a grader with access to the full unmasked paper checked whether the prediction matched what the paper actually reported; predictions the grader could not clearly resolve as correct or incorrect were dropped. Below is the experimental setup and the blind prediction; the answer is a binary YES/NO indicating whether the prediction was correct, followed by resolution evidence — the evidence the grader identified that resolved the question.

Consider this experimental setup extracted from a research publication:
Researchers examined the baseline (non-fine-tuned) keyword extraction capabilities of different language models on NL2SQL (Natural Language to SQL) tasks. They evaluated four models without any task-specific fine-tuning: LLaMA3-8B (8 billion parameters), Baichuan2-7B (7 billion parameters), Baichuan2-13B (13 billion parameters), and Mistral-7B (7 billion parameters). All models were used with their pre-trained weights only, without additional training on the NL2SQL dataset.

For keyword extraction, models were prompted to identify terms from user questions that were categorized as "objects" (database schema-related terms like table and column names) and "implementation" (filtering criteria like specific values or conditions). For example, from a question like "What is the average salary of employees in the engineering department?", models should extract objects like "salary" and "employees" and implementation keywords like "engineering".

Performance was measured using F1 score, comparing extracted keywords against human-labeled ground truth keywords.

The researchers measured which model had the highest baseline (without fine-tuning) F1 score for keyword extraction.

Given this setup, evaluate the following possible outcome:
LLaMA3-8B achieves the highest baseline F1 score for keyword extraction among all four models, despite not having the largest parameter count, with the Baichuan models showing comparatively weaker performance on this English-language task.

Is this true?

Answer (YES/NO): NO